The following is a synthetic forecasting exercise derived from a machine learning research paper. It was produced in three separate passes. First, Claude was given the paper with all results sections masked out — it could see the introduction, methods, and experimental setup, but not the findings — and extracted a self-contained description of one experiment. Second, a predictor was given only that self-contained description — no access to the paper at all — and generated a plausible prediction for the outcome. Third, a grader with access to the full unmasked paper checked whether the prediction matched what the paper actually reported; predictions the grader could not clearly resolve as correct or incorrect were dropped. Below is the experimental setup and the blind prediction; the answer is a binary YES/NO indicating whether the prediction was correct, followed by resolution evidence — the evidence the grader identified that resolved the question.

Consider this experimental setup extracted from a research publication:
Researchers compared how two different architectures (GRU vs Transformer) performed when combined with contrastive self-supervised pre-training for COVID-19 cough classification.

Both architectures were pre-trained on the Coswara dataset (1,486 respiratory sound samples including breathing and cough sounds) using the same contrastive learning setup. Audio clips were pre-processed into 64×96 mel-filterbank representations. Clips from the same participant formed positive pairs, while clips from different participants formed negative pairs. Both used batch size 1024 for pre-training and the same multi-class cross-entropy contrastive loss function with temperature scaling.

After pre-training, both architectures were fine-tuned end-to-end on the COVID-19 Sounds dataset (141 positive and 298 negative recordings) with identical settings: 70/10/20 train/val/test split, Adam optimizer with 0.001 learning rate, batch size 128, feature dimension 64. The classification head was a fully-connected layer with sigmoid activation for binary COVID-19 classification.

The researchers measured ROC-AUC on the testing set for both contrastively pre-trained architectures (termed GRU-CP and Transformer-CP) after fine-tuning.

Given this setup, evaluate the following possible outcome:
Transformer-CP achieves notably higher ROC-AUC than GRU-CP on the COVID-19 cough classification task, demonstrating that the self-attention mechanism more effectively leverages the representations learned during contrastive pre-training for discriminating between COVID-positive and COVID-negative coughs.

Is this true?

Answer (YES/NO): YES